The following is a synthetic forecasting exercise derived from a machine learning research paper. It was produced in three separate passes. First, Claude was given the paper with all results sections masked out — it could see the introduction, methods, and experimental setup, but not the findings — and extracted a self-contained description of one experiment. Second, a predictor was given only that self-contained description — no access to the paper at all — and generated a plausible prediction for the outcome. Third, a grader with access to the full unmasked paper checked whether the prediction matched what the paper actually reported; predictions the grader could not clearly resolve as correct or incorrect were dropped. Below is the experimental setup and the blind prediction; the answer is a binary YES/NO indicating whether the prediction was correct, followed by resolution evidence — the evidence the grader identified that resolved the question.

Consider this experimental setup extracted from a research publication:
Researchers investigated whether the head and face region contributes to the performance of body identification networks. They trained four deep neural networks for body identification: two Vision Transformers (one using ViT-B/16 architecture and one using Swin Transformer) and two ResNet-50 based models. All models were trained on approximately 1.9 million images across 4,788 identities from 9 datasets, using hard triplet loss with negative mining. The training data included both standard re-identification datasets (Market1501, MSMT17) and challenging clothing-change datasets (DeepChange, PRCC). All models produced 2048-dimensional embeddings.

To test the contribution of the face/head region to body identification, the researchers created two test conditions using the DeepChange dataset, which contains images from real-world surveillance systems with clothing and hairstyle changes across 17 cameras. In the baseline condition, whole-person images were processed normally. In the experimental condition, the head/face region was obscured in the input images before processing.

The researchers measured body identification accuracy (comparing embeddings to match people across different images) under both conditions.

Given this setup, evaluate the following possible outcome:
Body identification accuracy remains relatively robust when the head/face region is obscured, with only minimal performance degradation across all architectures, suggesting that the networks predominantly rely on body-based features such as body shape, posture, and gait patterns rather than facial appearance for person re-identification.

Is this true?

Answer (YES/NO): NO